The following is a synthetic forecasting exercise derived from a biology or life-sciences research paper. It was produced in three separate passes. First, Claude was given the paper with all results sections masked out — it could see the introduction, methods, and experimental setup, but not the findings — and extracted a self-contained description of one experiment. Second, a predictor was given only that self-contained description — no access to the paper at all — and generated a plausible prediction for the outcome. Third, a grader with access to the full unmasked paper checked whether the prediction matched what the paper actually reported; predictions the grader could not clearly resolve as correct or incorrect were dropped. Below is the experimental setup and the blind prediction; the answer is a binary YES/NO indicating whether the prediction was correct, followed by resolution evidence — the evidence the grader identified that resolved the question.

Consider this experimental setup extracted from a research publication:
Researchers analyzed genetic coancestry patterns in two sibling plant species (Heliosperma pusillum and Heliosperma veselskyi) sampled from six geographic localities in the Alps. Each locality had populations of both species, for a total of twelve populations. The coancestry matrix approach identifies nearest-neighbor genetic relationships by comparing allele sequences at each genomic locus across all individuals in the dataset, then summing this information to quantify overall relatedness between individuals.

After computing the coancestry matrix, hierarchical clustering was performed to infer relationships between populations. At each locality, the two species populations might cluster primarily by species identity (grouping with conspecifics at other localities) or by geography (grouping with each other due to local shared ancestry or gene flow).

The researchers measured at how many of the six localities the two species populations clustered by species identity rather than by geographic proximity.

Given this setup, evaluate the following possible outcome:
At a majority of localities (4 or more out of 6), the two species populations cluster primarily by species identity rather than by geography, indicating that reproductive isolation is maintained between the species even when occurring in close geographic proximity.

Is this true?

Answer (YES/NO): NO